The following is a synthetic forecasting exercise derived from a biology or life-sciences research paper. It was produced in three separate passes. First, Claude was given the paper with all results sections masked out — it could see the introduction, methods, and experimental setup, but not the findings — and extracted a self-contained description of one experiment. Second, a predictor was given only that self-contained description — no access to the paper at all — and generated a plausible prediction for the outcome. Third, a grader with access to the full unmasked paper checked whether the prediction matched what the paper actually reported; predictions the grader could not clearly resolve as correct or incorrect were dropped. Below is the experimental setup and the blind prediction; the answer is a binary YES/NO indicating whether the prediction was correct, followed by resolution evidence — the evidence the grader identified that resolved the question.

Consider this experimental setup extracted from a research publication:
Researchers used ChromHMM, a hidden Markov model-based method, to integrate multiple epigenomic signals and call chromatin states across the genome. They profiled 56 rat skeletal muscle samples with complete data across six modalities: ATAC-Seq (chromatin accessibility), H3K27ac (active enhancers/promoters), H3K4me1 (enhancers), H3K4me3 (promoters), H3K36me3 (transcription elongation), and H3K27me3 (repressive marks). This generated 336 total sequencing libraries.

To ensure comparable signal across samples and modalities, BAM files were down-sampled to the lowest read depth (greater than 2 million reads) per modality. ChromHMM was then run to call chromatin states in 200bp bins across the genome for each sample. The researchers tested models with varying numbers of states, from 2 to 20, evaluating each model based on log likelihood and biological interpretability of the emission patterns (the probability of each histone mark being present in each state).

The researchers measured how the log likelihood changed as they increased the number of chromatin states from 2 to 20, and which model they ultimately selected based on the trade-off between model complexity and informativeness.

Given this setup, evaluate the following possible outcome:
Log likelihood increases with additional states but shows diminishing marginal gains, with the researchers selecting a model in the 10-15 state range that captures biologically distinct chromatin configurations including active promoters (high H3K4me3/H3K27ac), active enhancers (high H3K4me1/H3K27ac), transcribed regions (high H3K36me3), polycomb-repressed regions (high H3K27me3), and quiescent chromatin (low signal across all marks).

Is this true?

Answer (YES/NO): YES